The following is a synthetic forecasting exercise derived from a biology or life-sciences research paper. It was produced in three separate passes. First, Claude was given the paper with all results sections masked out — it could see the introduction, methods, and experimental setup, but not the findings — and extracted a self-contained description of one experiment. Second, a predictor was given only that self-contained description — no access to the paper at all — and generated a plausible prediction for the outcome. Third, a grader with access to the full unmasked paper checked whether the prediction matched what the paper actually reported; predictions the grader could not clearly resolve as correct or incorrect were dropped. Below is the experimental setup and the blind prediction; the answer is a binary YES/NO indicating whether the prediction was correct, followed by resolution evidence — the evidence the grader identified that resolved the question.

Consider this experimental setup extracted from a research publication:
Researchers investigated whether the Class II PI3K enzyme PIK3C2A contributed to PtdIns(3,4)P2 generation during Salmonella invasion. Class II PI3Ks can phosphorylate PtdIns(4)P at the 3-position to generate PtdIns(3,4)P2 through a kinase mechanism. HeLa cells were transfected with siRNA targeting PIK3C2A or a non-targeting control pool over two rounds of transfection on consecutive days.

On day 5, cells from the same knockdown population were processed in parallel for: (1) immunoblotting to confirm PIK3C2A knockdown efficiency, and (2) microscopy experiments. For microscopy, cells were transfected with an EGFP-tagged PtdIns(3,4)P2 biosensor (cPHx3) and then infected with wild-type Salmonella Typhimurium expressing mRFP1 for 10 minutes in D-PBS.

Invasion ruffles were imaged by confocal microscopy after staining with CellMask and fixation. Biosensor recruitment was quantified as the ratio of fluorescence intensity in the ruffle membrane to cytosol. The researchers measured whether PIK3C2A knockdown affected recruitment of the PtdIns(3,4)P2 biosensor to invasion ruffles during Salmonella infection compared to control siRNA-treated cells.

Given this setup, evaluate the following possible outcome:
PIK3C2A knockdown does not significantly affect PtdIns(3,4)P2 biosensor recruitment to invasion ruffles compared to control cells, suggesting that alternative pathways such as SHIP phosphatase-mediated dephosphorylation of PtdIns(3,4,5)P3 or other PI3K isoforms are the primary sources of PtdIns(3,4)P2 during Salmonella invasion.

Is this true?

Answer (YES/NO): NO